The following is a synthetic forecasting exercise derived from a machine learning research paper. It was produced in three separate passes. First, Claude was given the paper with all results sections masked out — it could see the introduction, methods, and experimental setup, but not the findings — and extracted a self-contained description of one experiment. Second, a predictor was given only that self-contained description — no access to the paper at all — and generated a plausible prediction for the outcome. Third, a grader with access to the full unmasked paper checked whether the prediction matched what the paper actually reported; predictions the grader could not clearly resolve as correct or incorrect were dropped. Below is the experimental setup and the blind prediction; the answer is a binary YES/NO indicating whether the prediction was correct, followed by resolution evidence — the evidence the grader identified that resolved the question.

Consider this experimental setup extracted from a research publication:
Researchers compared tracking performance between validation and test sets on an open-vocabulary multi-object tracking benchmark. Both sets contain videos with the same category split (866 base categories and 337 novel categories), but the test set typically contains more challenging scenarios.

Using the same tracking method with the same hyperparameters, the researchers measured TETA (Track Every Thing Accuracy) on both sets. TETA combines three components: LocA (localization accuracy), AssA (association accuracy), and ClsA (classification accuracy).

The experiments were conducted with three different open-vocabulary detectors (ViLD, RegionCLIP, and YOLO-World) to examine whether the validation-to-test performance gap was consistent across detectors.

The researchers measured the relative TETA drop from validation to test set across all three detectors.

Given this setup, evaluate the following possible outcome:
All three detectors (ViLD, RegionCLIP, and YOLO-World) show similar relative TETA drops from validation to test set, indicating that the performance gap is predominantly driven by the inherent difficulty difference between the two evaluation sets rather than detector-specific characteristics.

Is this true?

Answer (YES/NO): NO